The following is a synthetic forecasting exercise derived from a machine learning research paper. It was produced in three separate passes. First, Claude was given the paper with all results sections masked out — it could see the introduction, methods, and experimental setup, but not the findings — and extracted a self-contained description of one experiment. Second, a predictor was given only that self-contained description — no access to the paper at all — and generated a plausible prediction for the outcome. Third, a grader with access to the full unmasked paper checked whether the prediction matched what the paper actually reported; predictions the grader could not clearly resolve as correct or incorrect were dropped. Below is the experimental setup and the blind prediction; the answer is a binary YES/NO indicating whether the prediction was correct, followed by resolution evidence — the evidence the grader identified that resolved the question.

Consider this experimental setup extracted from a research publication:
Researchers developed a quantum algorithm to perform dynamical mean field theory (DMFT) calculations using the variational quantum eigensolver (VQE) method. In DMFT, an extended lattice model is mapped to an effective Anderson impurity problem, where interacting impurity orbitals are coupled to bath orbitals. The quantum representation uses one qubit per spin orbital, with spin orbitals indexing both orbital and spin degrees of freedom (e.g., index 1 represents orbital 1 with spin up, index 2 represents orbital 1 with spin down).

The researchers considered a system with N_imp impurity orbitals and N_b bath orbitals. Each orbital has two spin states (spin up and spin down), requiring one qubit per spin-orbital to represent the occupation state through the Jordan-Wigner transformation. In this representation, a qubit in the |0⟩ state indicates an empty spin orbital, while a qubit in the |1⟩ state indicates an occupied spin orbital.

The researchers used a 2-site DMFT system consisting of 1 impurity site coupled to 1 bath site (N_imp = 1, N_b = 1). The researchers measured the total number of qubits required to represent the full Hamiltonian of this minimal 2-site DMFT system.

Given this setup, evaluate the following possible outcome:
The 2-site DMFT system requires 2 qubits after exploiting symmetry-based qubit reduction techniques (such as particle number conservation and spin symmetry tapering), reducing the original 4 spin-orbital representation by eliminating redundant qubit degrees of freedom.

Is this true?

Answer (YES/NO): NO